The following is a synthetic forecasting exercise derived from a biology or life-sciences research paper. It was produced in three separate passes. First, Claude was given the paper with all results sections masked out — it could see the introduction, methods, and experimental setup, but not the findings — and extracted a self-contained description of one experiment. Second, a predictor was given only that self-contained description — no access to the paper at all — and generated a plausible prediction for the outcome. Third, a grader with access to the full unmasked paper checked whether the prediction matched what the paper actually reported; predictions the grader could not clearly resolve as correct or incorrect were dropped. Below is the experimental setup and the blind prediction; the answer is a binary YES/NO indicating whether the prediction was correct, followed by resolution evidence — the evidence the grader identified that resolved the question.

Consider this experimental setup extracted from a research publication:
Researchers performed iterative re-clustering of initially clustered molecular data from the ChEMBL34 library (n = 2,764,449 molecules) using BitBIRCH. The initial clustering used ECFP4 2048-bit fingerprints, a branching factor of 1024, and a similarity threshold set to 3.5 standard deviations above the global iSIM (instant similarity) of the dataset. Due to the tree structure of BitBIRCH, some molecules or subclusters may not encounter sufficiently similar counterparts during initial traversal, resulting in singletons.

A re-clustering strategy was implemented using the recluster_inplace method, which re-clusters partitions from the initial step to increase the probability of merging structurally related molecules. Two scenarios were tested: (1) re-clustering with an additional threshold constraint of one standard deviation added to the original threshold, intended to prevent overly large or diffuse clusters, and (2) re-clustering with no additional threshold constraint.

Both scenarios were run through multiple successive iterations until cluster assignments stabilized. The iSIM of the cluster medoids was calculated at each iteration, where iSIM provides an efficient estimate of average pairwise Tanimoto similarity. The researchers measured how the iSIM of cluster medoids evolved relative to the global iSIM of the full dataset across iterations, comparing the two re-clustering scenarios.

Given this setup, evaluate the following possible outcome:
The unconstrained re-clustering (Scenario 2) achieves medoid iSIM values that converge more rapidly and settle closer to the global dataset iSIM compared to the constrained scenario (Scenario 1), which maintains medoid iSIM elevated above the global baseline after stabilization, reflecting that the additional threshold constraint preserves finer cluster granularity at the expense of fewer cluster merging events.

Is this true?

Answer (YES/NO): NO